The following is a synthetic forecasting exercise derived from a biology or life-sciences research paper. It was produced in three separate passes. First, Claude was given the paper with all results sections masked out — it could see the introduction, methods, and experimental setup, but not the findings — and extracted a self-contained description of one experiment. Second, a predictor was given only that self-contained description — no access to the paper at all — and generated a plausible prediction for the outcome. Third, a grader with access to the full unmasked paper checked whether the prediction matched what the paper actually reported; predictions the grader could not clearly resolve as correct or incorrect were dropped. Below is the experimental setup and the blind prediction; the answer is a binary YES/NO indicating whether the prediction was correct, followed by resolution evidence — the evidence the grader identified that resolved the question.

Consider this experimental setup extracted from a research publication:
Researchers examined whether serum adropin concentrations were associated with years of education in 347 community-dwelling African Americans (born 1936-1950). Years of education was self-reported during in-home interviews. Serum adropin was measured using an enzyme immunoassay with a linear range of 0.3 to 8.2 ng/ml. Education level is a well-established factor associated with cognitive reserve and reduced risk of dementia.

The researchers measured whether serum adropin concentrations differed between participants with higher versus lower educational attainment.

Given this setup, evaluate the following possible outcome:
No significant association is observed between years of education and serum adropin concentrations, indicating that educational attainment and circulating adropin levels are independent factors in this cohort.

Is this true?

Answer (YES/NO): YES